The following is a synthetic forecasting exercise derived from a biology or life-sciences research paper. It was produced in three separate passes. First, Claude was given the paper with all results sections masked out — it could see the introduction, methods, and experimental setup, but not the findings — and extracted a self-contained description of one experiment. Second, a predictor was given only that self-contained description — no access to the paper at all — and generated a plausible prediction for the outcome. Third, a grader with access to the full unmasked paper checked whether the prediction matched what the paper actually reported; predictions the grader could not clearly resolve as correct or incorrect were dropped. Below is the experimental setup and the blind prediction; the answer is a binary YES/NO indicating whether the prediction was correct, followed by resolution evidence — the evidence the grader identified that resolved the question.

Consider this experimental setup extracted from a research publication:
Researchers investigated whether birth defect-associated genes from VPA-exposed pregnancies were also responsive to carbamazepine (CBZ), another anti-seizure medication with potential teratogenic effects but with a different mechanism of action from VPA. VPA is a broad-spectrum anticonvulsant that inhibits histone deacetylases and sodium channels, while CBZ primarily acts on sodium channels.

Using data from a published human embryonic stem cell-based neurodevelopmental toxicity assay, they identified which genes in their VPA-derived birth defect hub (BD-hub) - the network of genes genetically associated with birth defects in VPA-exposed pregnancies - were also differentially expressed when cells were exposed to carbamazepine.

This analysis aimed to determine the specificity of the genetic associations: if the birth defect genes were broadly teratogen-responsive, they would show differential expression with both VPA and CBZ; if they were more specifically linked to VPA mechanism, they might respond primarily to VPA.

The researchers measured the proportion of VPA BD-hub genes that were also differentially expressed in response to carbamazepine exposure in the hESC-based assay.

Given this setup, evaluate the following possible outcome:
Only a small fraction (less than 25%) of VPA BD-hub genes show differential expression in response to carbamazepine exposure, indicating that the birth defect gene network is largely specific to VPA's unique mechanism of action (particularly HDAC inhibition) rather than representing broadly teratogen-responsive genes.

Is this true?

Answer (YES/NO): YES